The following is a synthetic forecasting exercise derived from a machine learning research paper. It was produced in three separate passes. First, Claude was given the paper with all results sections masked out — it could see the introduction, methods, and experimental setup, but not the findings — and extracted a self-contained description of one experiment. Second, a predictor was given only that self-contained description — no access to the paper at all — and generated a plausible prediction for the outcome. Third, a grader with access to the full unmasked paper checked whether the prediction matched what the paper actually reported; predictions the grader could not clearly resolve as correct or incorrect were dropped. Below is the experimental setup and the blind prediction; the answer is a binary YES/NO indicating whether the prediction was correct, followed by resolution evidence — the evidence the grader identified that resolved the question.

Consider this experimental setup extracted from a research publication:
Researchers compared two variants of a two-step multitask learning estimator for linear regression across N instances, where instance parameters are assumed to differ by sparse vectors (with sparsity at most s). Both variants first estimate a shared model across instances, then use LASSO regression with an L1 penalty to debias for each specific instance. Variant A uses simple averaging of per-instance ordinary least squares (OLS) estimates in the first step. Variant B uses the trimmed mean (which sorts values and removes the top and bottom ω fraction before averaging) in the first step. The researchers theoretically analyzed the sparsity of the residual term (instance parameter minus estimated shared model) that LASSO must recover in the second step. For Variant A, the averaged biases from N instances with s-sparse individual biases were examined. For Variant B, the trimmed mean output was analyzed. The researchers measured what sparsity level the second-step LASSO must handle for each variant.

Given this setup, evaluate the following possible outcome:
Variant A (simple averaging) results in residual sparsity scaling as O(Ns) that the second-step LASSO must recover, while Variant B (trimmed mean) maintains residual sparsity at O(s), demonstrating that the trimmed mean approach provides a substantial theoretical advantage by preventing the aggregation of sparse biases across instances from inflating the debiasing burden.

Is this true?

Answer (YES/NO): YES